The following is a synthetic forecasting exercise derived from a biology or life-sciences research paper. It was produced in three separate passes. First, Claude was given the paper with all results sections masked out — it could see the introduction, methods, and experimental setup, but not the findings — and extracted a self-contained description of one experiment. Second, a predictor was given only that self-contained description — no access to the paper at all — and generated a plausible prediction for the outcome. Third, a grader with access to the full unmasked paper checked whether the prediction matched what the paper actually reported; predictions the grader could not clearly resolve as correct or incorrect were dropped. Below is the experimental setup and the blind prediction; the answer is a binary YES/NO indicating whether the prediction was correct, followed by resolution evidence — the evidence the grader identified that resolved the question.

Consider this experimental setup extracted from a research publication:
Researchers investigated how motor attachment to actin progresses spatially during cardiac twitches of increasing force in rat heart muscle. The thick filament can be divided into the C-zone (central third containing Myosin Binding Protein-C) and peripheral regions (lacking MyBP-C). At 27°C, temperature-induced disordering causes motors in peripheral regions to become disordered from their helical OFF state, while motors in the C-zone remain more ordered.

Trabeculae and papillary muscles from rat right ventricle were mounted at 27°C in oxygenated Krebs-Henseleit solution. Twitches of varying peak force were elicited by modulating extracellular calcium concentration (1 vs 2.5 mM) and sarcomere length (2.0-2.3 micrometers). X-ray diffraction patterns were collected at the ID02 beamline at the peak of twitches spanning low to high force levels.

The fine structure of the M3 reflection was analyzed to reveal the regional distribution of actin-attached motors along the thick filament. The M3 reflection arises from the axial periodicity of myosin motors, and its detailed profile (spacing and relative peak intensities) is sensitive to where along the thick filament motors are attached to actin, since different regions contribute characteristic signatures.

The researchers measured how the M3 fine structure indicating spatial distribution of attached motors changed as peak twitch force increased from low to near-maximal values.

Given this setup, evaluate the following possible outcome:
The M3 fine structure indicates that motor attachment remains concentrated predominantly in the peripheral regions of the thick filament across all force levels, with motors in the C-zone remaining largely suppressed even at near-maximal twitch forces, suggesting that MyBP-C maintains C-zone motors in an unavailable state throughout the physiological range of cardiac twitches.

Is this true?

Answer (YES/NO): NO